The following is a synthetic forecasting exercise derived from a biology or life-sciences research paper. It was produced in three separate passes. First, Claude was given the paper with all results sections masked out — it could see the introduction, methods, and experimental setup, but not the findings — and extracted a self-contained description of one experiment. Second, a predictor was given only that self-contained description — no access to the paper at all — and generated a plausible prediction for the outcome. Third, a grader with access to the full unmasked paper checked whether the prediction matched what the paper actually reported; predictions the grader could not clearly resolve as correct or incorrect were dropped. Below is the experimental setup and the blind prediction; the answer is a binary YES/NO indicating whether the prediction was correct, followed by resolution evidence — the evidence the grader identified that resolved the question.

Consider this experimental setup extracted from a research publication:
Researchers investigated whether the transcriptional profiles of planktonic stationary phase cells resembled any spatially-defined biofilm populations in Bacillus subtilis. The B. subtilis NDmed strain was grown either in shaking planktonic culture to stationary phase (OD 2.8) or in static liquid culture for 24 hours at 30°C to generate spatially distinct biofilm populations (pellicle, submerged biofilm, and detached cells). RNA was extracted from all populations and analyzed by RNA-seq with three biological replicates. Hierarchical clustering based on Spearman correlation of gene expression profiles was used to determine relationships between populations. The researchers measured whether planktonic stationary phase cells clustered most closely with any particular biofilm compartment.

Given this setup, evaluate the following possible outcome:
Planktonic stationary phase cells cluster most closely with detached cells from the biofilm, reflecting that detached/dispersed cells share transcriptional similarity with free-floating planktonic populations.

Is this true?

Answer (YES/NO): NO